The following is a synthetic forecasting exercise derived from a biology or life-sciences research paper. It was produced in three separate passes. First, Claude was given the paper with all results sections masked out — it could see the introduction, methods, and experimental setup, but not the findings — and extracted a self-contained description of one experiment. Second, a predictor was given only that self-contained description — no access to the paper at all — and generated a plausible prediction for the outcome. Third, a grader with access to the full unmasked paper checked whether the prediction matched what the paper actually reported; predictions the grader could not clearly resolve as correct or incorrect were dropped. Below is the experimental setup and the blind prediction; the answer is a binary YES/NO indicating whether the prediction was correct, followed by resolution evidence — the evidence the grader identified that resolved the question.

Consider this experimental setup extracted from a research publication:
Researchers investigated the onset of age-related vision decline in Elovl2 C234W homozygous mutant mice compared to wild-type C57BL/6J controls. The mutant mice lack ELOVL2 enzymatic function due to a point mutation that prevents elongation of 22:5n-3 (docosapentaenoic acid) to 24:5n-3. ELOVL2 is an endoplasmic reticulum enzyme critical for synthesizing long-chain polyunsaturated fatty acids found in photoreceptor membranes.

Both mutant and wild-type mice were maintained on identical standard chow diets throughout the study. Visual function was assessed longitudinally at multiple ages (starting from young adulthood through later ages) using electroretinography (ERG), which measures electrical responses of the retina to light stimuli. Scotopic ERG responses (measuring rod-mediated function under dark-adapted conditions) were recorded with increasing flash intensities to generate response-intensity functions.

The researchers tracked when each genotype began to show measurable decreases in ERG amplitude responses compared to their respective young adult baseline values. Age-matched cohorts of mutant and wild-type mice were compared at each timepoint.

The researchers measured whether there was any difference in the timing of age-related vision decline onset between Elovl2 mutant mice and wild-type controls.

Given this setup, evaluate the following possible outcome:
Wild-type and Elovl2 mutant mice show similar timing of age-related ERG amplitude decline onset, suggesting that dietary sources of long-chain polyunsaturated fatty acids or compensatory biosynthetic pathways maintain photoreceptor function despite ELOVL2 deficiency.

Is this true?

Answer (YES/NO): NO